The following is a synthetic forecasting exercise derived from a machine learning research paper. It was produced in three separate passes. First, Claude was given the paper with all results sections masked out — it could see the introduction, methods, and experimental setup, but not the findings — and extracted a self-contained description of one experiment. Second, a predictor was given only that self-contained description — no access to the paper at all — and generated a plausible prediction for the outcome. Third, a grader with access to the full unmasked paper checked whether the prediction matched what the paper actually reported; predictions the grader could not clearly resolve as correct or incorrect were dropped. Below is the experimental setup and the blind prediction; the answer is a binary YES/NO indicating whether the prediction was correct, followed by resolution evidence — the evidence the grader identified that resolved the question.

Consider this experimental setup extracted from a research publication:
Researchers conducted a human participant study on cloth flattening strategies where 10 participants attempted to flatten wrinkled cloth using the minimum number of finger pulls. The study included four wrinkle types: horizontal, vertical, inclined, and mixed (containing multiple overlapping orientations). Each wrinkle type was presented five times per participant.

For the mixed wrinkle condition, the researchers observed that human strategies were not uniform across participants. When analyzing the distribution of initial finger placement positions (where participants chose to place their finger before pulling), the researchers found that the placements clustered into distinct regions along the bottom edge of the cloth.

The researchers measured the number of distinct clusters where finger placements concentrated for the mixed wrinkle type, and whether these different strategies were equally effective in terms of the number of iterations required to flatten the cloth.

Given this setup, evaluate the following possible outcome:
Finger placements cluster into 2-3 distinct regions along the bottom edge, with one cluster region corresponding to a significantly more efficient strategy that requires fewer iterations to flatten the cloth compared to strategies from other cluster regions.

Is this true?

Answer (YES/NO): NO